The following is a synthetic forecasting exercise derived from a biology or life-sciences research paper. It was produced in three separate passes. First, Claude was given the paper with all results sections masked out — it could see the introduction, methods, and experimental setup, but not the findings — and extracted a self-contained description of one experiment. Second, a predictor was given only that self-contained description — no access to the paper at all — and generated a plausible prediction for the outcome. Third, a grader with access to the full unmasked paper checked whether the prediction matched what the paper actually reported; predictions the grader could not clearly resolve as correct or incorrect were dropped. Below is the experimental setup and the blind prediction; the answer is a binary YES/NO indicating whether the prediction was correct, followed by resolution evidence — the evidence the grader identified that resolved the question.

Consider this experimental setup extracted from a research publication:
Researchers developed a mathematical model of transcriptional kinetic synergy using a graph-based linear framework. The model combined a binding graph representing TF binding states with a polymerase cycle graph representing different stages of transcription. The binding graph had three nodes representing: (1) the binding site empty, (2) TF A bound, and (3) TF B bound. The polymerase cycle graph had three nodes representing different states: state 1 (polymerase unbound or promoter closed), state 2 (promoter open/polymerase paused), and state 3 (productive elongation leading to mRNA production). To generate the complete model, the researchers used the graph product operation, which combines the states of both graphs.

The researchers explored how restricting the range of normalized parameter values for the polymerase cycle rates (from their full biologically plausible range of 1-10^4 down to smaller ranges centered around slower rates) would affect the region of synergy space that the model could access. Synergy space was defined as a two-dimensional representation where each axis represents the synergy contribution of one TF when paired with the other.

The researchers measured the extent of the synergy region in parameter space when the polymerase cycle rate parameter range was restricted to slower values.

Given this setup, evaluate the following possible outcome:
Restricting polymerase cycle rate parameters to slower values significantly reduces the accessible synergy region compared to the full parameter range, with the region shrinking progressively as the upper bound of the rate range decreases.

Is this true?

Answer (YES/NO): YES